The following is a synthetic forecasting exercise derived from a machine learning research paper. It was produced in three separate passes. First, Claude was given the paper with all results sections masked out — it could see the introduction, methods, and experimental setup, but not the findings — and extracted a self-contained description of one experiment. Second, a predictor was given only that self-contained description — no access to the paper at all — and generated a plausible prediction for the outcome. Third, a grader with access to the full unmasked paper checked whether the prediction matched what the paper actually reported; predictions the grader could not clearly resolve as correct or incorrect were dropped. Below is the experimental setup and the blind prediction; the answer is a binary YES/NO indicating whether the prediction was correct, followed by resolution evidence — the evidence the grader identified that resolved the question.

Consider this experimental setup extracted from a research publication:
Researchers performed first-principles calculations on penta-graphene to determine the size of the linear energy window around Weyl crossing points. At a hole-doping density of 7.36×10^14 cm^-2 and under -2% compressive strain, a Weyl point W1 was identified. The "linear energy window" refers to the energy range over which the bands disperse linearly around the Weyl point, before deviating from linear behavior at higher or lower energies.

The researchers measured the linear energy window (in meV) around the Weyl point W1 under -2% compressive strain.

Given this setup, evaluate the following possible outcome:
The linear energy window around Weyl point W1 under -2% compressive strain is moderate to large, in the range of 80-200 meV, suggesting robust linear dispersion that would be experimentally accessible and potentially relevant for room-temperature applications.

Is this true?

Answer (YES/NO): YES